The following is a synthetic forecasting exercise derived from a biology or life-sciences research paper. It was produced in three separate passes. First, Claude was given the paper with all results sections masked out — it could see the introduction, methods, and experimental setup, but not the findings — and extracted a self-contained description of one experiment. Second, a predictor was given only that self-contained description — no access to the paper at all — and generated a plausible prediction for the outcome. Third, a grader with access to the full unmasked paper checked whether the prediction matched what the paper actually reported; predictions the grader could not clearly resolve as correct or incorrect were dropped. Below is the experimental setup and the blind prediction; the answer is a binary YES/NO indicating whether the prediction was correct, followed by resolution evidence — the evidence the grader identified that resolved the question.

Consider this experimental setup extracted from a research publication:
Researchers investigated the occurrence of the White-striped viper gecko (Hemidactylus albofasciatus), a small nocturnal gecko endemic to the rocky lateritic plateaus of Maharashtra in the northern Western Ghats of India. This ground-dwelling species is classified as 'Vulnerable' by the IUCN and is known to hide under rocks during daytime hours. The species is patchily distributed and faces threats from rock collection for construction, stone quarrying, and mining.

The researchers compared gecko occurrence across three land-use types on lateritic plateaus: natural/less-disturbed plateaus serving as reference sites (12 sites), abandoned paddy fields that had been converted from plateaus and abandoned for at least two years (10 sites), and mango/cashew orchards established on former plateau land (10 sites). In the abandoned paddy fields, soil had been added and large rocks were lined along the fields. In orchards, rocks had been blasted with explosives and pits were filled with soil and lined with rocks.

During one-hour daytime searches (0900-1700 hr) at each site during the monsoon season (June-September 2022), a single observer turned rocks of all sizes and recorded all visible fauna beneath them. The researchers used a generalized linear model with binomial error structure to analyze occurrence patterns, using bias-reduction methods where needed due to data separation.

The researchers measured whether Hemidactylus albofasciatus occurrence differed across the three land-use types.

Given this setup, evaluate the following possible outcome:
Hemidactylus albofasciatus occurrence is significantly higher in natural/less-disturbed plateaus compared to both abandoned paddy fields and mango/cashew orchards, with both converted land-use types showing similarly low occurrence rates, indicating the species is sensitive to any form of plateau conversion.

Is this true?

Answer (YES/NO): NO